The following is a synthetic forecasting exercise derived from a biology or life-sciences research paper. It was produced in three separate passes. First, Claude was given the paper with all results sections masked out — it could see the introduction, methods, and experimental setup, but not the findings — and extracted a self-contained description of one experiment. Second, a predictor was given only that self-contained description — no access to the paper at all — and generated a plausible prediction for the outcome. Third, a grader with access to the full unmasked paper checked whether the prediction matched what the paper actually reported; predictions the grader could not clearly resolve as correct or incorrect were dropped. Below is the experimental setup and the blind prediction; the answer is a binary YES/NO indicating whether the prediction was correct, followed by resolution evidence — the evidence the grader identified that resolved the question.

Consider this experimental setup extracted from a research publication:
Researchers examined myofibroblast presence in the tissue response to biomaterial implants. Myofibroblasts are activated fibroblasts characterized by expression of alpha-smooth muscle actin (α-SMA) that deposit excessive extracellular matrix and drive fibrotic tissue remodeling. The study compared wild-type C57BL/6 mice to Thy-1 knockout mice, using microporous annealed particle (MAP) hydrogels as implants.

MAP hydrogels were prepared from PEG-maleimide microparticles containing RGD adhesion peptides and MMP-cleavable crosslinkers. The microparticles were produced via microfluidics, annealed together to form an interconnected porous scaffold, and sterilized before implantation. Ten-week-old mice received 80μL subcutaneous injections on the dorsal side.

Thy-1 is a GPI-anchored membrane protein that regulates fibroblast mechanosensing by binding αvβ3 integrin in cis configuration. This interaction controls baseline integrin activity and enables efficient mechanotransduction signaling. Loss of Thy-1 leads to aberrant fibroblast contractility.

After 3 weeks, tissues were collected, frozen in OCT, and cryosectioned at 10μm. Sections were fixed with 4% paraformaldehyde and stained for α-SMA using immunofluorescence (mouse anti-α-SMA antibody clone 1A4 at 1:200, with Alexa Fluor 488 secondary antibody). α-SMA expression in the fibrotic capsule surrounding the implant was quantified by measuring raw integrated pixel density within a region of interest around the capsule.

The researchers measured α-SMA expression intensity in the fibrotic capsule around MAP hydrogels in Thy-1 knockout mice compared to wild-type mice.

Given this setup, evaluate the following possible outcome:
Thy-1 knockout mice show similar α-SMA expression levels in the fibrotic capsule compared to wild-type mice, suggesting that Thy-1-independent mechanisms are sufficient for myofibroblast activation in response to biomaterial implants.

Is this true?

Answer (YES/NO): NO